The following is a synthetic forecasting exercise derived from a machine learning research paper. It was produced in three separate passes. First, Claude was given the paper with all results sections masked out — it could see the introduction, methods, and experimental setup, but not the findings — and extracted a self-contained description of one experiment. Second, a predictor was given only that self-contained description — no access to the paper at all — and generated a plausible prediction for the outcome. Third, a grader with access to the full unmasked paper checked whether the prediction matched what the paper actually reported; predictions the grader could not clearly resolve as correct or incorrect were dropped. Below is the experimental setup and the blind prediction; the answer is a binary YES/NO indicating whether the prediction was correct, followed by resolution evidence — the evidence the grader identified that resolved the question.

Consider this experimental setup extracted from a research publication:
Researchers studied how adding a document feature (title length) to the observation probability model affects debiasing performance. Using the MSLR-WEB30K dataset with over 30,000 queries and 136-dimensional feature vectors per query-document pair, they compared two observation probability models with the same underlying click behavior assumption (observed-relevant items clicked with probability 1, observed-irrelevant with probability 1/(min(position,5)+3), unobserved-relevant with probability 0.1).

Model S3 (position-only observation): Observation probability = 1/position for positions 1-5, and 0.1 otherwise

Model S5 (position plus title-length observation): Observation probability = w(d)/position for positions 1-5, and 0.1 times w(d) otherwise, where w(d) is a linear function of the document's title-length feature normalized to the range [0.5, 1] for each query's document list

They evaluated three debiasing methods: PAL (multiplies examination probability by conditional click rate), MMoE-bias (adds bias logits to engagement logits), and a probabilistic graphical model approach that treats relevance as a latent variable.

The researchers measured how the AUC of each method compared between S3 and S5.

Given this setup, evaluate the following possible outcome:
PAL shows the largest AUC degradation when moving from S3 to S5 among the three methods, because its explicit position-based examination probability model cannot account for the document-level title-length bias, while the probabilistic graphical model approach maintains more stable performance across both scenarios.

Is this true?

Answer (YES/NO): NO